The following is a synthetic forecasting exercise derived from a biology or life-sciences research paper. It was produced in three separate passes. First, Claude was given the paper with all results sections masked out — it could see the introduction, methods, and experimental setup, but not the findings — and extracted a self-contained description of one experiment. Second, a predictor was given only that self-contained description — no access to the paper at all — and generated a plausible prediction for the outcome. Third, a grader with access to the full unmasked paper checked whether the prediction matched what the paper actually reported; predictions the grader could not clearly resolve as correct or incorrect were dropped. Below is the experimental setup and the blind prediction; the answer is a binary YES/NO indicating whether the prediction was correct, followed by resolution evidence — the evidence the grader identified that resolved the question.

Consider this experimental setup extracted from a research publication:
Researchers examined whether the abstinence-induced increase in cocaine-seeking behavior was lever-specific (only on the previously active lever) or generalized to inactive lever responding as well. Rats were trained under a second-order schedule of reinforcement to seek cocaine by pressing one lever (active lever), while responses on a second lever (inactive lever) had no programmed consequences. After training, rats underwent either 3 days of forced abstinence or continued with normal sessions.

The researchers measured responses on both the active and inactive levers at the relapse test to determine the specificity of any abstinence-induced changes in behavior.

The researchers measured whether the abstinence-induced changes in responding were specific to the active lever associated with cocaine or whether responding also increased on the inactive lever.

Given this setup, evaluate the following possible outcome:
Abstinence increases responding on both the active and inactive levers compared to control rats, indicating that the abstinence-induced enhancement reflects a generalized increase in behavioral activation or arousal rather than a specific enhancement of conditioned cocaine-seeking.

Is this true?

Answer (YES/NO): NO